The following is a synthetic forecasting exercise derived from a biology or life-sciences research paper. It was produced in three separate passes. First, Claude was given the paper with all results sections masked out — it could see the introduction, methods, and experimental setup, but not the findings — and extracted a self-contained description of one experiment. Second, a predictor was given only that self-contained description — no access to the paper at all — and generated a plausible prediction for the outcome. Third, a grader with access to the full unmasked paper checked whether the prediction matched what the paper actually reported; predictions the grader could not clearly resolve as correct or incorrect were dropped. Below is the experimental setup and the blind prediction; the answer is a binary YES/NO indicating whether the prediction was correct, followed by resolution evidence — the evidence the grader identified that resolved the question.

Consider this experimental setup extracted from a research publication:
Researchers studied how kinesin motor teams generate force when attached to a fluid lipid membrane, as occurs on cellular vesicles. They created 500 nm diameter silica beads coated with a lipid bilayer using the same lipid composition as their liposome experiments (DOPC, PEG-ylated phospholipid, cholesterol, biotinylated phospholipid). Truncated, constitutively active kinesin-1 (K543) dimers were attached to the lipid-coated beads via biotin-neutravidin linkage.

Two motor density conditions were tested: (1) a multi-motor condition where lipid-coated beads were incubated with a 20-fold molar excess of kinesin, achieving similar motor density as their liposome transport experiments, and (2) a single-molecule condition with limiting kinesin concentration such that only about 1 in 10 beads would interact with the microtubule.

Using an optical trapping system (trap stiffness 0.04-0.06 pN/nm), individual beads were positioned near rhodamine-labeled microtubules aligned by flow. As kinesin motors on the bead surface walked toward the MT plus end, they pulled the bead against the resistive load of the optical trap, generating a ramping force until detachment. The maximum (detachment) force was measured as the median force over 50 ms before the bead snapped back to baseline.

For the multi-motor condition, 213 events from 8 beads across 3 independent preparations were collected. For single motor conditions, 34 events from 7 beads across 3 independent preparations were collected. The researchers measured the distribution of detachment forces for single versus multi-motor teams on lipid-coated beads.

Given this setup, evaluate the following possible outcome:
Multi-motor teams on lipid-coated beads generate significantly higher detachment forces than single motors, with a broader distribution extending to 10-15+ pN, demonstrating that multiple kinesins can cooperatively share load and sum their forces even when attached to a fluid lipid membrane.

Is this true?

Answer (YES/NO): YES